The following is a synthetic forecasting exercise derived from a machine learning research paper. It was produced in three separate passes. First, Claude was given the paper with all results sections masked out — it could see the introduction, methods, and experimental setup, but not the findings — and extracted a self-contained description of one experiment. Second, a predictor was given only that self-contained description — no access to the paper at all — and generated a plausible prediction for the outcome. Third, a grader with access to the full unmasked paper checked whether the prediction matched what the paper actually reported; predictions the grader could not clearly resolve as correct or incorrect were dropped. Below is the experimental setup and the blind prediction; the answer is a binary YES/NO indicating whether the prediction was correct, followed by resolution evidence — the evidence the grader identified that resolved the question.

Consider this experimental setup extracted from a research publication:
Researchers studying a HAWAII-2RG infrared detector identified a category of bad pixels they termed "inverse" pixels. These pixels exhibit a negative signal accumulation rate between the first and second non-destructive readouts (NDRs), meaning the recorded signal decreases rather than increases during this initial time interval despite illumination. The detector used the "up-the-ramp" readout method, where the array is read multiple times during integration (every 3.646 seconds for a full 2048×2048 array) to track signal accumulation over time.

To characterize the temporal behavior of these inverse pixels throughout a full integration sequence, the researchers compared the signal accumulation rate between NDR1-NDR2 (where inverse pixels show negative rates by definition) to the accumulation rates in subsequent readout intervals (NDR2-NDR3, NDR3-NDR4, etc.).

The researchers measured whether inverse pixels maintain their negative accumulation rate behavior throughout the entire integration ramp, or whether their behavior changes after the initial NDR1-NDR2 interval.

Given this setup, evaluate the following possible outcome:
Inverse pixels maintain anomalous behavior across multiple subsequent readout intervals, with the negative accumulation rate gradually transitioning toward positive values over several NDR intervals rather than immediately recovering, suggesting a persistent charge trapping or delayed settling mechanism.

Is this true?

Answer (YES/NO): NO